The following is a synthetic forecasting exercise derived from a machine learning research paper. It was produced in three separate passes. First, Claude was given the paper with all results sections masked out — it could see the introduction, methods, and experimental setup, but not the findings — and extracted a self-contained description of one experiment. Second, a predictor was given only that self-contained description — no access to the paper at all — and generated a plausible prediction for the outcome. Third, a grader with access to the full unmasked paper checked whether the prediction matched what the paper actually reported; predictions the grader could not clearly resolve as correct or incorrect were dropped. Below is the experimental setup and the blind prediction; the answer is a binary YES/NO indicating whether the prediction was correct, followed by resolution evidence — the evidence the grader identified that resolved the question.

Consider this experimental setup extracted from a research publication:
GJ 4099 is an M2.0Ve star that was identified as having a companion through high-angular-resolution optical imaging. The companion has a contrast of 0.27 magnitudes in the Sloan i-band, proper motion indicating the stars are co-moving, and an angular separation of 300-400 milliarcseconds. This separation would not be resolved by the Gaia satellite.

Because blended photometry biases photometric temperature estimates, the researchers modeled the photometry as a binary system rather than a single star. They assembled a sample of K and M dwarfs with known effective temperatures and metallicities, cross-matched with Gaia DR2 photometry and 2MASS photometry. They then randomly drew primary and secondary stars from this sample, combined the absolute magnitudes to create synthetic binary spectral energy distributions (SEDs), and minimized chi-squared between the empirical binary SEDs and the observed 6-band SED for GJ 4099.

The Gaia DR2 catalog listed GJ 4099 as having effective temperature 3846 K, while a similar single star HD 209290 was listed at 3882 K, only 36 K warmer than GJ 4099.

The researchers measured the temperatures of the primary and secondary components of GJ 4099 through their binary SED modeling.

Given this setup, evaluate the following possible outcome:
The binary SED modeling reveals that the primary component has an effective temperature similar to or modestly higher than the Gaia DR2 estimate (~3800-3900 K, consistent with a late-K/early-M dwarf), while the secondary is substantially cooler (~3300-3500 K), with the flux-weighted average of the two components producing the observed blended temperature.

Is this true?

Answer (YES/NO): NO